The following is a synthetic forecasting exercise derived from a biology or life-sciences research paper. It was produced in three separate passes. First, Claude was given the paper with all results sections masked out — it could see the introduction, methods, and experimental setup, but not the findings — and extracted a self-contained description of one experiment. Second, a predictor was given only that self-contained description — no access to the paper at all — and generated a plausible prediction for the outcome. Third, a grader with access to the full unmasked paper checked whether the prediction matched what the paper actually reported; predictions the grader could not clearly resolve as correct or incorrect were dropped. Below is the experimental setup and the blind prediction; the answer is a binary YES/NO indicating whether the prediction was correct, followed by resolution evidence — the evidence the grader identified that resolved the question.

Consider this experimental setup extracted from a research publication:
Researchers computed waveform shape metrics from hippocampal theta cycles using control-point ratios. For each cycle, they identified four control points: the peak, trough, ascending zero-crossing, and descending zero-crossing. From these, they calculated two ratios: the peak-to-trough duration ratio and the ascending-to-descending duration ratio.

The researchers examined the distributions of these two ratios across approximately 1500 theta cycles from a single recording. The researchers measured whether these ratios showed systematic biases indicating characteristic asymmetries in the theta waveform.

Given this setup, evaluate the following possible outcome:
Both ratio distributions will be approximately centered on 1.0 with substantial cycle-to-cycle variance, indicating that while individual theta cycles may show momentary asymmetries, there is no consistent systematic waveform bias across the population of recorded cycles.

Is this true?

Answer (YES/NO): NO